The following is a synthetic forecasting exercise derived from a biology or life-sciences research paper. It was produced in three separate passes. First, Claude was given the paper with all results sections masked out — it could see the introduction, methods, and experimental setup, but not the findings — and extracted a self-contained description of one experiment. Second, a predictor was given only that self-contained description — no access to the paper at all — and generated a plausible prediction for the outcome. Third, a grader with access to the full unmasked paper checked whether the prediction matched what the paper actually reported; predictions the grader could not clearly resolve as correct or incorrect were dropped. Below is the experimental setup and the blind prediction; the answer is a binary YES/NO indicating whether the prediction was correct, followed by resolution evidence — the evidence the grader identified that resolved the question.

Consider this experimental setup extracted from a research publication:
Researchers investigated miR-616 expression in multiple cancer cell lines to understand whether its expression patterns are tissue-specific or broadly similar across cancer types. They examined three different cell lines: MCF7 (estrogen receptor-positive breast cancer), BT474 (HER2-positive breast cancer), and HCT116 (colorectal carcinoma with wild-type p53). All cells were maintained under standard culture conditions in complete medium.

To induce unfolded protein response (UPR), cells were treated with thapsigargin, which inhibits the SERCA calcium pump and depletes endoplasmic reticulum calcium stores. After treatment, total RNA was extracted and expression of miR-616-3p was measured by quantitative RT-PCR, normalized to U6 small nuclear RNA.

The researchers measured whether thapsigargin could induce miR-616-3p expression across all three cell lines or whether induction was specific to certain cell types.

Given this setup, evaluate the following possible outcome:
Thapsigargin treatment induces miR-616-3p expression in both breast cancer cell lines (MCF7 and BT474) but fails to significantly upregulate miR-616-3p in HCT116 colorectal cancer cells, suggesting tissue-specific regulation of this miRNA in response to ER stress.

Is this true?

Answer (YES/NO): NO